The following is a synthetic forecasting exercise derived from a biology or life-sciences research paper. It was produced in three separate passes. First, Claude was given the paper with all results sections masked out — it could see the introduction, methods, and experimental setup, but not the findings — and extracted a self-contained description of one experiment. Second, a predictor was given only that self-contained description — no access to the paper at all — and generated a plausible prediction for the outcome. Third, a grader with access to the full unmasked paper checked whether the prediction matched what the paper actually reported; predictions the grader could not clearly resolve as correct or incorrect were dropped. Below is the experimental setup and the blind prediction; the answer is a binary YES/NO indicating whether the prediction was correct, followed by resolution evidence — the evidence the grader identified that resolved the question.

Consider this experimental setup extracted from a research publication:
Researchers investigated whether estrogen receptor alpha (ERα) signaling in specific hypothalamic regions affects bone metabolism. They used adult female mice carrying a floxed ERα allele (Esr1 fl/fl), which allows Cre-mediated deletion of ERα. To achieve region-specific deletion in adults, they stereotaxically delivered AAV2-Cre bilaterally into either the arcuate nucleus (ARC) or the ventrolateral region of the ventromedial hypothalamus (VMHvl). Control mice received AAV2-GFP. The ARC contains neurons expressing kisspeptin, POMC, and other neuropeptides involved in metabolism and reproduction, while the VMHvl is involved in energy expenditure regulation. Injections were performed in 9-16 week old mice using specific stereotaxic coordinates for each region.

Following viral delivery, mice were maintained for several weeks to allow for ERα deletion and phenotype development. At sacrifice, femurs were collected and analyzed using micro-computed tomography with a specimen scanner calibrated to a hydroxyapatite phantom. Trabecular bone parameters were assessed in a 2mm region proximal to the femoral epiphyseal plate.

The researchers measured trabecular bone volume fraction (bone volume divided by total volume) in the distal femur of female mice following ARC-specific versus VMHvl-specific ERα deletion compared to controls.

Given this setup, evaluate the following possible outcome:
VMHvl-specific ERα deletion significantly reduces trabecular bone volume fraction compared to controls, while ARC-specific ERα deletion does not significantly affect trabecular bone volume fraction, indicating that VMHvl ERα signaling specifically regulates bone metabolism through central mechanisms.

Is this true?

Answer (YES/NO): NO